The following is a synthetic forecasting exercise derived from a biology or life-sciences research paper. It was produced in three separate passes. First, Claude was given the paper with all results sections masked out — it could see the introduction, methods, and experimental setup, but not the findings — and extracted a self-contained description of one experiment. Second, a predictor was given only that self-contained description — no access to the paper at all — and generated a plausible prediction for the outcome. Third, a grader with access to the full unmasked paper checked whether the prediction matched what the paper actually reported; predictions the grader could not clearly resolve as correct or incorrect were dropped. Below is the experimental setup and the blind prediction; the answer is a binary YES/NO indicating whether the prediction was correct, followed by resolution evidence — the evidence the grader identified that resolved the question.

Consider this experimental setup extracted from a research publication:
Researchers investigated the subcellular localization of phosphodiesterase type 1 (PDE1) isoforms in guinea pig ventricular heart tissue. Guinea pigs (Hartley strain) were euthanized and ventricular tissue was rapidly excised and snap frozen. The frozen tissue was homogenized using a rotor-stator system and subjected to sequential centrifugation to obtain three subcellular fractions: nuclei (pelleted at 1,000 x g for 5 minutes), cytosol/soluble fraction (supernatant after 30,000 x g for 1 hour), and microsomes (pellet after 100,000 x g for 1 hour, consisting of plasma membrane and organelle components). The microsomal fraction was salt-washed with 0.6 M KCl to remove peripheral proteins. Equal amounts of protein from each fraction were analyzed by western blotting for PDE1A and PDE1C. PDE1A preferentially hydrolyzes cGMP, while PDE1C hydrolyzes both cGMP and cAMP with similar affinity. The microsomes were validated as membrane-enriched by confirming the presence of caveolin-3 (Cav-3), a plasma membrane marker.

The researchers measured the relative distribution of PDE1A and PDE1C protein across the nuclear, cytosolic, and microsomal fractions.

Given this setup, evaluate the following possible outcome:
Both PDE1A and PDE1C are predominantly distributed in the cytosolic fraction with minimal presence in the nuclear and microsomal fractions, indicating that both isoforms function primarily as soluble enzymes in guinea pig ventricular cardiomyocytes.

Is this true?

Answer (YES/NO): NO